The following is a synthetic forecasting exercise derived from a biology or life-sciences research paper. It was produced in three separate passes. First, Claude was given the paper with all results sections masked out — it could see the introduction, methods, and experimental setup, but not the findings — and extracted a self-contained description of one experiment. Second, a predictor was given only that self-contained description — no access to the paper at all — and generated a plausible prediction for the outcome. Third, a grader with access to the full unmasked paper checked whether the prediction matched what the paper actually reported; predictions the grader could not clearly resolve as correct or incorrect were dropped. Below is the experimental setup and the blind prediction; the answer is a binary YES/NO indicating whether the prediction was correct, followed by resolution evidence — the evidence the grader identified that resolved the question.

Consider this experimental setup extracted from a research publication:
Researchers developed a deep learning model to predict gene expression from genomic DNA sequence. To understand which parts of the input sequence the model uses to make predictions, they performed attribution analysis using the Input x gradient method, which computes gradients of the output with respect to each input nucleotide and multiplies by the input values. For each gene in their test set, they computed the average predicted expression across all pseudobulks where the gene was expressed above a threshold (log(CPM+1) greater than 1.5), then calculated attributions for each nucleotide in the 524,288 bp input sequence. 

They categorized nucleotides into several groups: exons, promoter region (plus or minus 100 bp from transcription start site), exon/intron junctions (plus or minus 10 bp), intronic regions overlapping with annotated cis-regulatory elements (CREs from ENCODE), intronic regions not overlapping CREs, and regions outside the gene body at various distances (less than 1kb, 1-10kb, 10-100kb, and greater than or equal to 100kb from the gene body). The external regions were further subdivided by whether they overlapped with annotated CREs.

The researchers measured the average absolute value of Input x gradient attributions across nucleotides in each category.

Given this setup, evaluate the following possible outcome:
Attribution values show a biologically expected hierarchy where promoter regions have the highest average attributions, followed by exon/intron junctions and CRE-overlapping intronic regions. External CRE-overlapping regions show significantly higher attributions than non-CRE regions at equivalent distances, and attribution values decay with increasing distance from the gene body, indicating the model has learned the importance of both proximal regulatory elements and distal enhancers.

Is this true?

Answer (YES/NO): YES